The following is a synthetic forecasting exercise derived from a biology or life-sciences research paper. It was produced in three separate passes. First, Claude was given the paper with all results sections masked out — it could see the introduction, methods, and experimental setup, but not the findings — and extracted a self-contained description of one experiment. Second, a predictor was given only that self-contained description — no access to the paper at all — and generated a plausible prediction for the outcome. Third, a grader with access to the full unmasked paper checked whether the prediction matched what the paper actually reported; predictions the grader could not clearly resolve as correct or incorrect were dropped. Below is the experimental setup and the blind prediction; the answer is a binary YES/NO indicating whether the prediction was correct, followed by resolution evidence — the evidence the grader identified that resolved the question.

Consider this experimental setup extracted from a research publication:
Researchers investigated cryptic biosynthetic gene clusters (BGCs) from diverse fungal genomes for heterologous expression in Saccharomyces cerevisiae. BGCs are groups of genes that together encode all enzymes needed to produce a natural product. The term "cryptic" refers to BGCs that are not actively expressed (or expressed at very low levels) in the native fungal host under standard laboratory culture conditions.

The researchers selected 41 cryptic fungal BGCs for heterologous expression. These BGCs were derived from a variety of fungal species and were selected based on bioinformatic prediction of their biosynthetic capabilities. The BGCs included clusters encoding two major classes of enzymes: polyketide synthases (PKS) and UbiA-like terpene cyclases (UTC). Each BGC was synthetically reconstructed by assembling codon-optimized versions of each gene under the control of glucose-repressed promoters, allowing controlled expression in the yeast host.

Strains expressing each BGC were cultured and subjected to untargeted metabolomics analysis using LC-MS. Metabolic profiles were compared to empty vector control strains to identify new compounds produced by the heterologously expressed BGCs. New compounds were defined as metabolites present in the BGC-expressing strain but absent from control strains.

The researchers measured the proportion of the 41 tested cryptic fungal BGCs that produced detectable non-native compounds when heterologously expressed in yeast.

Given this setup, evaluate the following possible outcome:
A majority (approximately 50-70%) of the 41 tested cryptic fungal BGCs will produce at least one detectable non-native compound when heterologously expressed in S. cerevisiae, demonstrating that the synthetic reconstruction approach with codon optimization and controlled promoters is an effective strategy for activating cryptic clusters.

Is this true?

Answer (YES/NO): YES